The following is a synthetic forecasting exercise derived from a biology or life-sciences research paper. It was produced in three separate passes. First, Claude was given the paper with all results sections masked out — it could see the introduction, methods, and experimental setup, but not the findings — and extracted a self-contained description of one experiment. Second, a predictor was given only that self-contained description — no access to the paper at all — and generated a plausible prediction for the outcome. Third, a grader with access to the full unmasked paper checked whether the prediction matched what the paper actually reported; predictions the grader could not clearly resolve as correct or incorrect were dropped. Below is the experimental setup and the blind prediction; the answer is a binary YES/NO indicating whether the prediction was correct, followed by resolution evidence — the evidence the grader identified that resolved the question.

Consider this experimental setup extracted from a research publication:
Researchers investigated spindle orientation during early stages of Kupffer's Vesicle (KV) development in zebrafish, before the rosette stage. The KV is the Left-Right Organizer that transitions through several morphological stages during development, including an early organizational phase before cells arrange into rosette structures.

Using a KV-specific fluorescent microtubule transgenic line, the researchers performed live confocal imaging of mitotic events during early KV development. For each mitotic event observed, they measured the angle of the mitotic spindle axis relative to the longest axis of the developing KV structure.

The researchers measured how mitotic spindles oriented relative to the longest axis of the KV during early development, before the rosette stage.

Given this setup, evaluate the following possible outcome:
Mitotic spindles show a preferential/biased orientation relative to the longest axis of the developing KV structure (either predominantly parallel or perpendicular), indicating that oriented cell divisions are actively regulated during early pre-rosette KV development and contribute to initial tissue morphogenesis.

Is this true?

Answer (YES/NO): YES